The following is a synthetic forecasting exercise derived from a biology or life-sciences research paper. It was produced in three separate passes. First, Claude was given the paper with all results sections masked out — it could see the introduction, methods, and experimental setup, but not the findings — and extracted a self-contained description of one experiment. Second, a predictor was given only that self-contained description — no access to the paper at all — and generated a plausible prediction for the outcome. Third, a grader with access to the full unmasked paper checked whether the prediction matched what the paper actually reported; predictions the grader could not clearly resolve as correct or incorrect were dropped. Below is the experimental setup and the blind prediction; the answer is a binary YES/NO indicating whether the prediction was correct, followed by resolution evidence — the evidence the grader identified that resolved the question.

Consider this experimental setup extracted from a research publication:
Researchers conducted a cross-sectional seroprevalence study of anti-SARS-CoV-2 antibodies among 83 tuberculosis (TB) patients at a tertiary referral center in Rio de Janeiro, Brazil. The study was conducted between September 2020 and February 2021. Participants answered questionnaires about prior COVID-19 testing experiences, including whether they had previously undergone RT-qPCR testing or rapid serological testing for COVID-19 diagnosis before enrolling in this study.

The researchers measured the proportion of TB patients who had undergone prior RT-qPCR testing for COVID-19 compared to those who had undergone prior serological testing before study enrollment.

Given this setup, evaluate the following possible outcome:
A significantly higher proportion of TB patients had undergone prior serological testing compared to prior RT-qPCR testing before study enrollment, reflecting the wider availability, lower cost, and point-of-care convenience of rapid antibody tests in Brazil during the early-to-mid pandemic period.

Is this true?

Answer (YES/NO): NO